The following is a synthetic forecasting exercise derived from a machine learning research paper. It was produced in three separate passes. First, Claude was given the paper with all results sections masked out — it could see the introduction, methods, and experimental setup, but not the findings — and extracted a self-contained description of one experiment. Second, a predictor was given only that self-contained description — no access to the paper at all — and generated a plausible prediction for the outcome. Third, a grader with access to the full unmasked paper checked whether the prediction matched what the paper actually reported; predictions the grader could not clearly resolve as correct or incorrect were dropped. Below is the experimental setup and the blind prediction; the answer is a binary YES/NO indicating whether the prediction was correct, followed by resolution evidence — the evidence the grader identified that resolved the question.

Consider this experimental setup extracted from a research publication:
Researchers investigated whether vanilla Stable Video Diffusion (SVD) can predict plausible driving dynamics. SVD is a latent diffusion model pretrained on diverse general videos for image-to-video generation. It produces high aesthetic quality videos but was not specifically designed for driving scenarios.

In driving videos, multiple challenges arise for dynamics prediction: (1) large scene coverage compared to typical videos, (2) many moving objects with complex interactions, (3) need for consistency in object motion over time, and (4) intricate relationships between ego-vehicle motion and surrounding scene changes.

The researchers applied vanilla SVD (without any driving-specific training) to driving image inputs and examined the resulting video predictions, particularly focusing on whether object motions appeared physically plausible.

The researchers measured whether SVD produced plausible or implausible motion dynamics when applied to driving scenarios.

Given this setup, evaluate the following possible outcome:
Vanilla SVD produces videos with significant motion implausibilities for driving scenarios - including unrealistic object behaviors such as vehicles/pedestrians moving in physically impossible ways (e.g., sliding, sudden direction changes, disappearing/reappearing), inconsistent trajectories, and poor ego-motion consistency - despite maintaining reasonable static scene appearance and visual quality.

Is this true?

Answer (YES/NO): NO